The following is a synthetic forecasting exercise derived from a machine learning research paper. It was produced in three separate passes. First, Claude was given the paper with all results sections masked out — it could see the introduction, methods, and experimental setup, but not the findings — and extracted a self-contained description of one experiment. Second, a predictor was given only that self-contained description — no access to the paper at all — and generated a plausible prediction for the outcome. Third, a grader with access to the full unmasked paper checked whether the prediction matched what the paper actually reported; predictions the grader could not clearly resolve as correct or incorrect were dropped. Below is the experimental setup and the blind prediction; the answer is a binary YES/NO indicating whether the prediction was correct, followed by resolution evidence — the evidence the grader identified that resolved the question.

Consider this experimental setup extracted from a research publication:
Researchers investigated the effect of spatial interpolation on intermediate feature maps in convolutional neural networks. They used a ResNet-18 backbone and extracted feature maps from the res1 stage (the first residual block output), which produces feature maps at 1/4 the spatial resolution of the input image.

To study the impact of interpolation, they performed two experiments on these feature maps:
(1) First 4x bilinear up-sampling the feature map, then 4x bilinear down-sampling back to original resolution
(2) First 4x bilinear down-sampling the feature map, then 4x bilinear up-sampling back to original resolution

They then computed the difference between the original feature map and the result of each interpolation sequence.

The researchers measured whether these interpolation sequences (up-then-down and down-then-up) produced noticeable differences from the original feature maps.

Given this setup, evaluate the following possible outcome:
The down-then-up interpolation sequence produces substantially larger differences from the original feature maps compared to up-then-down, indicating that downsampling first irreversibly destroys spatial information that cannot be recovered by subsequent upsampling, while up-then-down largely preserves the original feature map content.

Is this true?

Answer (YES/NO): NO